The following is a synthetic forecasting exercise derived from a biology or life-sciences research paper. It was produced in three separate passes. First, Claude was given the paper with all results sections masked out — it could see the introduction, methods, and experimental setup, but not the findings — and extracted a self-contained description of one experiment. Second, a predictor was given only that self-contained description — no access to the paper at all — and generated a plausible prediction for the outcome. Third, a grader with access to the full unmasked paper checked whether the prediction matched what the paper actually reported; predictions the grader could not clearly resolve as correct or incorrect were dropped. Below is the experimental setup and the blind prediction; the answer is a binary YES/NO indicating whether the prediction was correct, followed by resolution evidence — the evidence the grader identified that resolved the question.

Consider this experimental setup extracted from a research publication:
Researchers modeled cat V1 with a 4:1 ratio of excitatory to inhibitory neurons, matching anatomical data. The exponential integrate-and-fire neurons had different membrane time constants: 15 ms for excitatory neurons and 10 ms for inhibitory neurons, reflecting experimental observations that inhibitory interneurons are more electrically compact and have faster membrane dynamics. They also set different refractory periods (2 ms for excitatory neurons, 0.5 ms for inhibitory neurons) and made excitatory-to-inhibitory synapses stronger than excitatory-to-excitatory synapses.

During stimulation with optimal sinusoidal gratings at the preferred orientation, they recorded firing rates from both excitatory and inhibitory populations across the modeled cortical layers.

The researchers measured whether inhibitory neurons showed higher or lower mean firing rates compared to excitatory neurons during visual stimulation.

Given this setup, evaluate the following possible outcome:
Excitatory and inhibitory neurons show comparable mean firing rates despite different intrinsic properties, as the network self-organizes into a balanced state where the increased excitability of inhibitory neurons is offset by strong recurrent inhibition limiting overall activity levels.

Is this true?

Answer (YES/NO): NO